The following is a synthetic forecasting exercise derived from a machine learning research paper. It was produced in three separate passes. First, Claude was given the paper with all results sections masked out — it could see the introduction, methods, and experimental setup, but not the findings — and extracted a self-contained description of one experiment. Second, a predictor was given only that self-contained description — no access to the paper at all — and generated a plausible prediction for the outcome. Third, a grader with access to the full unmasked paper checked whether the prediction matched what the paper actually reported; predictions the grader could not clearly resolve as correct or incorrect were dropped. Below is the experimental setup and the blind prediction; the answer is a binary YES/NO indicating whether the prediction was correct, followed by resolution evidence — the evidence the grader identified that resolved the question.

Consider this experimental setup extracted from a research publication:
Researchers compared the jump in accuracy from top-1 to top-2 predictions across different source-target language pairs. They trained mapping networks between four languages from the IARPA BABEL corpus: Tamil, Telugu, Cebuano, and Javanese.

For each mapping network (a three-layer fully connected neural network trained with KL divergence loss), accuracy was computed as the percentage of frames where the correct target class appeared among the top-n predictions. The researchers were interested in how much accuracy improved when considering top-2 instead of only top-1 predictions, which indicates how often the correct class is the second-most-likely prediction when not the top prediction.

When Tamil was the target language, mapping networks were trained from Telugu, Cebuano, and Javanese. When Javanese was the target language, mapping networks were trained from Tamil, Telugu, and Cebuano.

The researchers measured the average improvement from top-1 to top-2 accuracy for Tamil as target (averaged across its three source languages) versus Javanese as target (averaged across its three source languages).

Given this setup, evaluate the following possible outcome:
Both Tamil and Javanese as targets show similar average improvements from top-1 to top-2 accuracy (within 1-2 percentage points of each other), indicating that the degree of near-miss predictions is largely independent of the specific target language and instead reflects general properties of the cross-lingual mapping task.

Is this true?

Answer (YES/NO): NO